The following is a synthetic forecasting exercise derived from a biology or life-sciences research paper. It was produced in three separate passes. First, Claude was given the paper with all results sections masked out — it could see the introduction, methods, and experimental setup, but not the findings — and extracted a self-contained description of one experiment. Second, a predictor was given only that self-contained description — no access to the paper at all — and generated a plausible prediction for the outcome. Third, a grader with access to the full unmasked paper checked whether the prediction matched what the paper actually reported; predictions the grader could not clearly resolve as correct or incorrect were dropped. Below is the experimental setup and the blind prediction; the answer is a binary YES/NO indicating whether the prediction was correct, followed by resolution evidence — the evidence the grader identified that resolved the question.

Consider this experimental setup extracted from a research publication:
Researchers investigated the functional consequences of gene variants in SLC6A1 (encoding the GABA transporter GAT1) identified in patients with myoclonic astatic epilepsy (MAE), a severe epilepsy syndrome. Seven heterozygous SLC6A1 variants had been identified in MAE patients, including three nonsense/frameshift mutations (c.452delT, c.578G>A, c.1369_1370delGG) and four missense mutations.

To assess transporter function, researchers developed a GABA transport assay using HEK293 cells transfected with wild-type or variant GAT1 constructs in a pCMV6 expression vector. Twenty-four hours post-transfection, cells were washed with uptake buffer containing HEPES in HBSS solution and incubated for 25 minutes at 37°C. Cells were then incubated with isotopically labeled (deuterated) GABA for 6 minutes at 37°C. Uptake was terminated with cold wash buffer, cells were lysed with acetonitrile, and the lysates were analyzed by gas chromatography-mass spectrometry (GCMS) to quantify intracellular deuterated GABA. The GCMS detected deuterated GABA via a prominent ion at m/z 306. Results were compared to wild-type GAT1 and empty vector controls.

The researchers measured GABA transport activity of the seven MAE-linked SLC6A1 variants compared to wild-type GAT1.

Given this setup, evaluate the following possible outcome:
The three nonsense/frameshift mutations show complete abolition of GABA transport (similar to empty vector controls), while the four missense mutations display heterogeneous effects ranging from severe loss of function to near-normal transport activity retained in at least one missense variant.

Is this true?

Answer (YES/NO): NO